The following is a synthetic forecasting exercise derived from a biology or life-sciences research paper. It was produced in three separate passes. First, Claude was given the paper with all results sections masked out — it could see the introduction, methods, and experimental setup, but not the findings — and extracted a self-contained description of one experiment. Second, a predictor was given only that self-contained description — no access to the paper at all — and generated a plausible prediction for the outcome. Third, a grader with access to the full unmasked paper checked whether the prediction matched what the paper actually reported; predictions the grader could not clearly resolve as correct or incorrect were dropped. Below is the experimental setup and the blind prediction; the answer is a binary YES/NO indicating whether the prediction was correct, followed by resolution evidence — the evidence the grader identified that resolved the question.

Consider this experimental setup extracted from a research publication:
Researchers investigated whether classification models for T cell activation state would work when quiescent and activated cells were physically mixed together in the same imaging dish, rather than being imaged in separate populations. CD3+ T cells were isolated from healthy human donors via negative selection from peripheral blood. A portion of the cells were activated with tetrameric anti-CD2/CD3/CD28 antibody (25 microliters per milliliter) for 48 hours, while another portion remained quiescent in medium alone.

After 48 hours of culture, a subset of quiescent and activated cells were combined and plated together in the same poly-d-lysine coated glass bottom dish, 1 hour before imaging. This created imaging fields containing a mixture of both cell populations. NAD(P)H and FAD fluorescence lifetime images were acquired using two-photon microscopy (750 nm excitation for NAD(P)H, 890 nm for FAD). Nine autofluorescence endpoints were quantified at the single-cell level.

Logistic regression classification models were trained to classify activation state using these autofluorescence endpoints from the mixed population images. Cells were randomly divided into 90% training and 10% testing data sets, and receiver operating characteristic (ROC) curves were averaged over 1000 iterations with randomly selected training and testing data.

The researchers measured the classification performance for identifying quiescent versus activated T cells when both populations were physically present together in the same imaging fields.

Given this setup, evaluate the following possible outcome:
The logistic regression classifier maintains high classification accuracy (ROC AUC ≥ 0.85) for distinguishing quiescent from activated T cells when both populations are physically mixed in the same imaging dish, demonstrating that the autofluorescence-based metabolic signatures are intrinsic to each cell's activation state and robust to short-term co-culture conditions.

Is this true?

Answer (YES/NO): YES